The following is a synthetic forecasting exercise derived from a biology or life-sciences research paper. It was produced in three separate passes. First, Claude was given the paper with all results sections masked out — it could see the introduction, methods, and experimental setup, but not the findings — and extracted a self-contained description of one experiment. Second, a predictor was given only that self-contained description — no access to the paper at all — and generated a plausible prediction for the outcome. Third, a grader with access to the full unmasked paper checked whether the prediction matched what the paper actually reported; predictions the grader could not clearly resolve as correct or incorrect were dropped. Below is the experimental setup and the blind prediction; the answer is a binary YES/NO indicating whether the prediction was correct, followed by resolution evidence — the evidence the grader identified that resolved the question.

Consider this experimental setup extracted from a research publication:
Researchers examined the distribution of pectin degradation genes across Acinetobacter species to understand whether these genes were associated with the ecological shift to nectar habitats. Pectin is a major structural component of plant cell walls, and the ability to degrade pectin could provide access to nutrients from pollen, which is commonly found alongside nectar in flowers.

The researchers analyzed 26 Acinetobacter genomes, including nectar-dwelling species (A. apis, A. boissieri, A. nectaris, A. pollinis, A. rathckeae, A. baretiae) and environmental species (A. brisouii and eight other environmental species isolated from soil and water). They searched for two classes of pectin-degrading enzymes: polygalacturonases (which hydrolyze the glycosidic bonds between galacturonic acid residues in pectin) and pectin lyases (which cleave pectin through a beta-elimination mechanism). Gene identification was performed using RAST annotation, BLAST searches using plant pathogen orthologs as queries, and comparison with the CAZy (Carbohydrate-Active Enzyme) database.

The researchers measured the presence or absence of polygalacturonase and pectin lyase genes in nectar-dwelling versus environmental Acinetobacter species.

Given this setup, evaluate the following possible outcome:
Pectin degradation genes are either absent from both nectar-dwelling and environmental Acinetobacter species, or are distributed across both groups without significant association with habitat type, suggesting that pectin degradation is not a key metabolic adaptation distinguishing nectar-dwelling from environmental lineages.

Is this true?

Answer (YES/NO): NO